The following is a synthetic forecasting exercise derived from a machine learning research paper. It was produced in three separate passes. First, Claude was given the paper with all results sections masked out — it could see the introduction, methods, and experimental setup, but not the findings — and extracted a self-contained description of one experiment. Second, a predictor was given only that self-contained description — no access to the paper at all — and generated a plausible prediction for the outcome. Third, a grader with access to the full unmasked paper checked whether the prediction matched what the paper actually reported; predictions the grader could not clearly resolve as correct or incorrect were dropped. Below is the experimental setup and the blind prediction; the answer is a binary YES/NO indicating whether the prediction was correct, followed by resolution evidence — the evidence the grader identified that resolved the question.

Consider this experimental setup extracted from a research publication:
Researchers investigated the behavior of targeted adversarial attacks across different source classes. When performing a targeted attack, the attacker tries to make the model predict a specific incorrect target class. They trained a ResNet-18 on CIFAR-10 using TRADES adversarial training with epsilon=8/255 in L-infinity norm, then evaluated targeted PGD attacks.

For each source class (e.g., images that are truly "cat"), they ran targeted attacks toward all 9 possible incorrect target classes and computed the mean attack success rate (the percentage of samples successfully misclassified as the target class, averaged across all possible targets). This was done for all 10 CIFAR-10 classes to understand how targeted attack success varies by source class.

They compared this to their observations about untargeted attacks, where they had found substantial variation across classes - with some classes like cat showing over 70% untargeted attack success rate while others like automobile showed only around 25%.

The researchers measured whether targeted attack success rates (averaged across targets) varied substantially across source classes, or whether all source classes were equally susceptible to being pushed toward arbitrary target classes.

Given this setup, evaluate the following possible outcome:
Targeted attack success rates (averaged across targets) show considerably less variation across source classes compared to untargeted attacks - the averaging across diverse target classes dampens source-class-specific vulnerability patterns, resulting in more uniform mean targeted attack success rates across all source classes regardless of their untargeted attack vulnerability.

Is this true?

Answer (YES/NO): NO